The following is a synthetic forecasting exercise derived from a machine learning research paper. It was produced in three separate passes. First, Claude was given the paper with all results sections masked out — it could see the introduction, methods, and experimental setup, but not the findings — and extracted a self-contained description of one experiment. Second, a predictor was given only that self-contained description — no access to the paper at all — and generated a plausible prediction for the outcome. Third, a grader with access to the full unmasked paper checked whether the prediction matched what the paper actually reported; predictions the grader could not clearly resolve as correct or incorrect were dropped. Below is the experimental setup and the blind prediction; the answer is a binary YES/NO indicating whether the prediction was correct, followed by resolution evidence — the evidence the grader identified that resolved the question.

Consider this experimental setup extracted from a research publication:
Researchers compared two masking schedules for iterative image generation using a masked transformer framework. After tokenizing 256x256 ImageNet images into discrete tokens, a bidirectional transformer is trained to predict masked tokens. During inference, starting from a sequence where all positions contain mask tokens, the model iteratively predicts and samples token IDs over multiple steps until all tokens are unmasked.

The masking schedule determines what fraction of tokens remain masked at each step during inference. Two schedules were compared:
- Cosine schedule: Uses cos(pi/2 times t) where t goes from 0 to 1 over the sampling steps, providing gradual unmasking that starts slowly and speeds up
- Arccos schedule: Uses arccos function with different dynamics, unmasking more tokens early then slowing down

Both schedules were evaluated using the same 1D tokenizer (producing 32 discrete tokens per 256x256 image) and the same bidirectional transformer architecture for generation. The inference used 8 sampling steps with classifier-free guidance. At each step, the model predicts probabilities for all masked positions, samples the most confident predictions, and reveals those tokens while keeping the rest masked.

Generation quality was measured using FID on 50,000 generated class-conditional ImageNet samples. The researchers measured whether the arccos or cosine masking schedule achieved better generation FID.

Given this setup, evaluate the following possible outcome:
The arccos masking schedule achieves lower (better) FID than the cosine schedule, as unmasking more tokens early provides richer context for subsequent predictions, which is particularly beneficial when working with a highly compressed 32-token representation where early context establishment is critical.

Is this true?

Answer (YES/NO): YES